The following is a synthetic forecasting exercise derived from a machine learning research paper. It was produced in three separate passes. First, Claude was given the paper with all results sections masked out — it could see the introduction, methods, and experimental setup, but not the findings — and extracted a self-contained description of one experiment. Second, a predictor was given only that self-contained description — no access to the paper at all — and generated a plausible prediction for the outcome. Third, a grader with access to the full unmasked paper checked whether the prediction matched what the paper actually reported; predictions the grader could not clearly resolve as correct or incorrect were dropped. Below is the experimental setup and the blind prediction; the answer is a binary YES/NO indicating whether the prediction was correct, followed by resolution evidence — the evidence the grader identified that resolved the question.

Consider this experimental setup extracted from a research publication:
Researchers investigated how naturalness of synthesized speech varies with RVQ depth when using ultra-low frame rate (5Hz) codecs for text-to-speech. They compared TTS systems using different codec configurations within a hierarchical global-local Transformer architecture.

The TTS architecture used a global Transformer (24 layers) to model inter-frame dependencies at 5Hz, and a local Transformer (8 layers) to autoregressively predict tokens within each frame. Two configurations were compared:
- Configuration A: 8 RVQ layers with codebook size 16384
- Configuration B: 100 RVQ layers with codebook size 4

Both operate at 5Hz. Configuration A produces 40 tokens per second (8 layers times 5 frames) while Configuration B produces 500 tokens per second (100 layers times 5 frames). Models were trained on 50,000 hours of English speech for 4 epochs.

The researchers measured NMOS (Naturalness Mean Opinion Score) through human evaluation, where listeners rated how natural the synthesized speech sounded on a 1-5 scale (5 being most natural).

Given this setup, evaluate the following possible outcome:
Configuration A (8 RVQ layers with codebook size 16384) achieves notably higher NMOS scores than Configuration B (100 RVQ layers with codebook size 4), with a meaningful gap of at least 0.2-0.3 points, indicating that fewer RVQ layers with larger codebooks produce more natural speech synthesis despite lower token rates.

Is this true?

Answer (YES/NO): YES